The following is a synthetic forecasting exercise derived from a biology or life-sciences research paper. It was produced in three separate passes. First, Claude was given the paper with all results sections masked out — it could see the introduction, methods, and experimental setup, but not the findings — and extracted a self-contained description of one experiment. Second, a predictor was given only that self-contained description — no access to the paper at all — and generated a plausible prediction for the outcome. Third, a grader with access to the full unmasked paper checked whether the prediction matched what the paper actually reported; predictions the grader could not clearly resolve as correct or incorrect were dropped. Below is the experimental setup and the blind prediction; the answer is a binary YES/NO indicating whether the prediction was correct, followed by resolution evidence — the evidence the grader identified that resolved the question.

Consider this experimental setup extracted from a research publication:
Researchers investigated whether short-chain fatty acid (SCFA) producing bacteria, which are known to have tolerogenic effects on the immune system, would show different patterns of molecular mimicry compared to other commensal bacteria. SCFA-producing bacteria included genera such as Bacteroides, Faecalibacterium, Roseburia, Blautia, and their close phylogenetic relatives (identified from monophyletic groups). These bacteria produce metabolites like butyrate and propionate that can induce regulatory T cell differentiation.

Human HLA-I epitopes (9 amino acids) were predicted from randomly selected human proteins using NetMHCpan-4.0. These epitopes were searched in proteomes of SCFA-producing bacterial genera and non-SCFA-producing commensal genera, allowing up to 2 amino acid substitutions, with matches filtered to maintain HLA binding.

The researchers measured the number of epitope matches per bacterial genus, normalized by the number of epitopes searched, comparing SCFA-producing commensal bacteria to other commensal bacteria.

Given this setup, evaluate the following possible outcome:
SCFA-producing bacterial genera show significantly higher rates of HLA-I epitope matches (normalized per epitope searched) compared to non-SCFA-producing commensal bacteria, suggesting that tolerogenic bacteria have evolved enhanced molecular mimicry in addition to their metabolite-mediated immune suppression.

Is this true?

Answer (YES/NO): NO